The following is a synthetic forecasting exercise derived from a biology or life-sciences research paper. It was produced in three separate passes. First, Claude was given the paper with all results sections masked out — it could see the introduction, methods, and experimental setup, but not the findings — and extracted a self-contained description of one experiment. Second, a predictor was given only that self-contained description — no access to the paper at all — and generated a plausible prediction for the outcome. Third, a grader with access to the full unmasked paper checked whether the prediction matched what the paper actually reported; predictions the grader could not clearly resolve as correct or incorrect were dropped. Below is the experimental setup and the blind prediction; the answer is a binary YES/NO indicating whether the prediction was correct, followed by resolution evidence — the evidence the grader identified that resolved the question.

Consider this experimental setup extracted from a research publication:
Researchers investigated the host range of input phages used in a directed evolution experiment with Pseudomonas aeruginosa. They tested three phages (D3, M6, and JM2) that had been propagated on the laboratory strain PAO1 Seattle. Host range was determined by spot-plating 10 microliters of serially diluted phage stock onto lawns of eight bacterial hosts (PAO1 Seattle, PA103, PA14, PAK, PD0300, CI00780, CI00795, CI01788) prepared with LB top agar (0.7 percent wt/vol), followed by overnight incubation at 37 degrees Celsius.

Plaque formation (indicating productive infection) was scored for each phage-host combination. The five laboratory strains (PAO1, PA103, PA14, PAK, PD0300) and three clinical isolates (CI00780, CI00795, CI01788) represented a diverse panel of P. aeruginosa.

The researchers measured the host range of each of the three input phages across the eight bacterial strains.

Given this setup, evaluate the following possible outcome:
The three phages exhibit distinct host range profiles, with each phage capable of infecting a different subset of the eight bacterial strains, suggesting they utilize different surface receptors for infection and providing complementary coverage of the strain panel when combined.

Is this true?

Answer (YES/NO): NO